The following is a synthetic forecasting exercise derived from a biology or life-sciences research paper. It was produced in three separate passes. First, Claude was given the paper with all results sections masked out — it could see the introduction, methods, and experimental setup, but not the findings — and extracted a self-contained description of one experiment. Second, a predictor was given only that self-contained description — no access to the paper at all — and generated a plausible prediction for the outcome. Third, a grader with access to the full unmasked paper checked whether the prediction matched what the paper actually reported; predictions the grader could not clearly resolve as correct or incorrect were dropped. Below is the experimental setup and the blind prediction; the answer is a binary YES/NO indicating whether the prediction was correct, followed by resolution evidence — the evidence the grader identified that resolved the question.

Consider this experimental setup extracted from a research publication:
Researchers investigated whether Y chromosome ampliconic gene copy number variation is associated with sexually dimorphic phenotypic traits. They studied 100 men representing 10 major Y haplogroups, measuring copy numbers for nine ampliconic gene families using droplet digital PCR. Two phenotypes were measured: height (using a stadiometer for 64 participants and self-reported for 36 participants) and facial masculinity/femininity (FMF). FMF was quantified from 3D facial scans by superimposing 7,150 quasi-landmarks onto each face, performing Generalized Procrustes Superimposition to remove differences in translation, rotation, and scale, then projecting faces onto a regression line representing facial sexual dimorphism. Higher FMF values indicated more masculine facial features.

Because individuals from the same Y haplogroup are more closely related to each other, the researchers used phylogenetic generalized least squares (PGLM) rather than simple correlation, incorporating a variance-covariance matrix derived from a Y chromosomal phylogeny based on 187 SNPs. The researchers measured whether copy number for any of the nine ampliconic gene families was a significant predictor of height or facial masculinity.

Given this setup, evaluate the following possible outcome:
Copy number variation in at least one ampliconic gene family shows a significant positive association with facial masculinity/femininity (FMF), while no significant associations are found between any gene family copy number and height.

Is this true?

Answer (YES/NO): NO